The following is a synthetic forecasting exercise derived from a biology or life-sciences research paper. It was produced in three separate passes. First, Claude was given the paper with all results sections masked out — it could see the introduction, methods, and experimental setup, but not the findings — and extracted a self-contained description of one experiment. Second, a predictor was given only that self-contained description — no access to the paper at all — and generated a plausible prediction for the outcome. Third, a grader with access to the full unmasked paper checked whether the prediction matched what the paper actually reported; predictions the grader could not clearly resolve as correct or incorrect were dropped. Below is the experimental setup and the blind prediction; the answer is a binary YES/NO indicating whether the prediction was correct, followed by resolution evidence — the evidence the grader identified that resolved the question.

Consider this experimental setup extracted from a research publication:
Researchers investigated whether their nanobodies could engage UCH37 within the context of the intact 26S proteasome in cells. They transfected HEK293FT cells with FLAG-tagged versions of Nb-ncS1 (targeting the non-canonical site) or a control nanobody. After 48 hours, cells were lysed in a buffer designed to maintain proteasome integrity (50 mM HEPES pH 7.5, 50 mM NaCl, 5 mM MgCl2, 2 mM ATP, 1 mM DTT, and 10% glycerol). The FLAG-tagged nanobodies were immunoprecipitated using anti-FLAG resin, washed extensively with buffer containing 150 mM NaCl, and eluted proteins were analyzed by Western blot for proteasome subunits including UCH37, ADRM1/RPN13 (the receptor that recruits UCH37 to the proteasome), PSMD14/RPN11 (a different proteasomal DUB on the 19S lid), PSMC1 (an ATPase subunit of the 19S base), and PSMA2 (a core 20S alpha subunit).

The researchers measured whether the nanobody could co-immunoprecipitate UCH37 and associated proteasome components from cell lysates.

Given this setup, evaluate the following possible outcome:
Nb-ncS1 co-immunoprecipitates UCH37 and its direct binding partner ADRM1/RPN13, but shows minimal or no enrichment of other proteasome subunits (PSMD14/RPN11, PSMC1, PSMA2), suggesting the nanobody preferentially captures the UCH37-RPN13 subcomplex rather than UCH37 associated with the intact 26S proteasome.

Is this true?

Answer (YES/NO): NO